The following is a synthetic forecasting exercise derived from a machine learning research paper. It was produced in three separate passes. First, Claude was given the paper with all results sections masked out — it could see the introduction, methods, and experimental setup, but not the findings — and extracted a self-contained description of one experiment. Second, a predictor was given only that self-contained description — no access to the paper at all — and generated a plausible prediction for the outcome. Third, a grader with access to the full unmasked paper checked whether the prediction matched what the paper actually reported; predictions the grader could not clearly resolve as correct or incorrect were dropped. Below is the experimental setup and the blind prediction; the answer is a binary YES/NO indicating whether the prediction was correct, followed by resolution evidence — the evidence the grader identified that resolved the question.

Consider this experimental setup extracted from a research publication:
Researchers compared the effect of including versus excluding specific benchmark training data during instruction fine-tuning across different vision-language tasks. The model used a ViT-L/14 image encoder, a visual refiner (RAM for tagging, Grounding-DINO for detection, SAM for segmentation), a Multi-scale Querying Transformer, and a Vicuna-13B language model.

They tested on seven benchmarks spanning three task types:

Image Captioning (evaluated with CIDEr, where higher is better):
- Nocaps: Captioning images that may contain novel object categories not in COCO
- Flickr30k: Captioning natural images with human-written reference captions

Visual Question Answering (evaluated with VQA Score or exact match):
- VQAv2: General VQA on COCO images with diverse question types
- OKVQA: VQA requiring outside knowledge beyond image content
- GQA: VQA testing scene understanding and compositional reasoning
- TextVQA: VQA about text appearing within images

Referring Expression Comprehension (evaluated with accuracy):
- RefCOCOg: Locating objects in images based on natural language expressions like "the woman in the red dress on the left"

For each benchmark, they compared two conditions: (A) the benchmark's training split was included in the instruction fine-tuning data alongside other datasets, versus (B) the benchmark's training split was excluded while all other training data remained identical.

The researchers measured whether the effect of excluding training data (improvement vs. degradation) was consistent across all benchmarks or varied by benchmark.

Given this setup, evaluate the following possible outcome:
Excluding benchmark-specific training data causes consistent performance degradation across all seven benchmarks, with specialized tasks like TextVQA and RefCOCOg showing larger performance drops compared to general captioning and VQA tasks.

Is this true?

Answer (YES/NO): NO